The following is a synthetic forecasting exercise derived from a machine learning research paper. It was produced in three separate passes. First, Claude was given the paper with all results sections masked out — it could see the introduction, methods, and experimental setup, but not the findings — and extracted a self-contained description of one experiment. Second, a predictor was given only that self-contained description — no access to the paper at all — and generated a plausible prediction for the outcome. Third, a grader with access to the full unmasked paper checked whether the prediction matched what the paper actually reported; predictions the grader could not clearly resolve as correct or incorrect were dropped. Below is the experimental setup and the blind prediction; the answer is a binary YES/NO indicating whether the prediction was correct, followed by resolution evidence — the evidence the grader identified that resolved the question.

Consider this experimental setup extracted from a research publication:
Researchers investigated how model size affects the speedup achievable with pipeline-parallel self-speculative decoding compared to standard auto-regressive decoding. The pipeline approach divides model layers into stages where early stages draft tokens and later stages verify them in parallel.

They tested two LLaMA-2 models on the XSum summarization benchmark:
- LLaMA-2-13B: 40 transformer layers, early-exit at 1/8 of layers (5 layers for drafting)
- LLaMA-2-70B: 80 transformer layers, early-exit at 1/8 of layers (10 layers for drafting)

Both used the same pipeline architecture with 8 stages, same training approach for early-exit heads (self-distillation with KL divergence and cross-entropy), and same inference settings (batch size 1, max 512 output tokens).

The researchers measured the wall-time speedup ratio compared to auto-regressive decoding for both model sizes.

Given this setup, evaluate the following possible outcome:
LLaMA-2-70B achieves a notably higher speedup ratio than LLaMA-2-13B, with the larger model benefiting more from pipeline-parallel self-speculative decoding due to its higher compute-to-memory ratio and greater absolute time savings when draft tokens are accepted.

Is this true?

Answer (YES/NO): NO